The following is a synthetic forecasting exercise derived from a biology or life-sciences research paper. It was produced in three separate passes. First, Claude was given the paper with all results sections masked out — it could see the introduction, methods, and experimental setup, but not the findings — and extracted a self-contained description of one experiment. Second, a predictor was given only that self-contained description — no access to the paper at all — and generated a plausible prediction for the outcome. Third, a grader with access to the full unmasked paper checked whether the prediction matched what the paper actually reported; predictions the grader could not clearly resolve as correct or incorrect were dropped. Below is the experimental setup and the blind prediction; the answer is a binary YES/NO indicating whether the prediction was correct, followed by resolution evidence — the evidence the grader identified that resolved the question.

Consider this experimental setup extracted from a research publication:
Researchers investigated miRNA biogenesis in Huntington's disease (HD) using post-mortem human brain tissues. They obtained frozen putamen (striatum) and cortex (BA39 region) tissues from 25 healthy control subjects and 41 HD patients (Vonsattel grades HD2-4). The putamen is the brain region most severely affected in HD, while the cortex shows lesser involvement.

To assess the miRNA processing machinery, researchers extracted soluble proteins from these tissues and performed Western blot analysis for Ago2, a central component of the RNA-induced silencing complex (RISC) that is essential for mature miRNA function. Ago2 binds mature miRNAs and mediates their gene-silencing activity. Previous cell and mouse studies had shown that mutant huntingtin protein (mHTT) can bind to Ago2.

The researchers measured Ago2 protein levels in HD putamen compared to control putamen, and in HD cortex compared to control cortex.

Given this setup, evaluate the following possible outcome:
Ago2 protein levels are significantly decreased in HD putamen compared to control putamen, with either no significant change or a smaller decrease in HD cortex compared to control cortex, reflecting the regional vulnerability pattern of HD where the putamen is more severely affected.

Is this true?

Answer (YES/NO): YES